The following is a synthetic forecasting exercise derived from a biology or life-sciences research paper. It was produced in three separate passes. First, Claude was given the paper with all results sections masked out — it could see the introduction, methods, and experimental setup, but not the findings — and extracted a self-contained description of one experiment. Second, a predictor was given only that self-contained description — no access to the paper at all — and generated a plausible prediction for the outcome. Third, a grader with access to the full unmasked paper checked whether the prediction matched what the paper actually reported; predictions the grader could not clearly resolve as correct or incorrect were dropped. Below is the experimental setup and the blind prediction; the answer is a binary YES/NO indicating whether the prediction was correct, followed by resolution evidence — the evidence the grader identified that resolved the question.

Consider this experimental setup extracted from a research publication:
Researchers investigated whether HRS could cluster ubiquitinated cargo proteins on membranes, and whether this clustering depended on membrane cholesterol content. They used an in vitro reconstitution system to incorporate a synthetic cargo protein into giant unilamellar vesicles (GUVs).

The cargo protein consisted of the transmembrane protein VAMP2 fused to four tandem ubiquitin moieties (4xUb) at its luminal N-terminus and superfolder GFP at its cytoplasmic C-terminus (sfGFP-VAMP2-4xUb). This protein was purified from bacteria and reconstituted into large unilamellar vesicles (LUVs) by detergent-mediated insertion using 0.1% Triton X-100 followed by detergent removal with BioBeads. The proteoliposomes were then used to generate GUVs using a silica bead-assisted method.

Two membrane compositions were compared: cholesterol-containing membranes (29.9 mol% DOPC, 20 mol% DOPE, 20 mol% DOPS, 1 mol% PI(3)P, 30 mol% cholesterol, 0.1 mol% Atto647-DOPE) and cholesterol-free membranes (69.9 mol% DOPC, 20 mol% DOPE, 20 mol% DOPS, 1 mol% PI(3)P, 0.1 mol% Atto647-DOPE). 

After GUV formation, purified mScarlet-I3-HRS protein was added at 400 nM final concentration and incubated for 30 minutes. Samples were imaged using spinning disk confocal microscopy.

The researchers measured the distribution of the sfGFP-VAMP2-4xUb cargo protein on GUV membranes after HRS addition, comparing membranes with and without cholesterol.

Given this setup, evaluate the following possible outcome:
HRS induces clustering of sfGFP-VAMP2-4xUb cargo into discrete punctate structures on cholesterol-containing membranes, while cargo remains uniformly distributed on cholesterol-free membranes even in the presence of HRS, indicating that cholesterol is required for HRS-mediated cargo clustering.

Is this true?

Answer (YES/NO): NO